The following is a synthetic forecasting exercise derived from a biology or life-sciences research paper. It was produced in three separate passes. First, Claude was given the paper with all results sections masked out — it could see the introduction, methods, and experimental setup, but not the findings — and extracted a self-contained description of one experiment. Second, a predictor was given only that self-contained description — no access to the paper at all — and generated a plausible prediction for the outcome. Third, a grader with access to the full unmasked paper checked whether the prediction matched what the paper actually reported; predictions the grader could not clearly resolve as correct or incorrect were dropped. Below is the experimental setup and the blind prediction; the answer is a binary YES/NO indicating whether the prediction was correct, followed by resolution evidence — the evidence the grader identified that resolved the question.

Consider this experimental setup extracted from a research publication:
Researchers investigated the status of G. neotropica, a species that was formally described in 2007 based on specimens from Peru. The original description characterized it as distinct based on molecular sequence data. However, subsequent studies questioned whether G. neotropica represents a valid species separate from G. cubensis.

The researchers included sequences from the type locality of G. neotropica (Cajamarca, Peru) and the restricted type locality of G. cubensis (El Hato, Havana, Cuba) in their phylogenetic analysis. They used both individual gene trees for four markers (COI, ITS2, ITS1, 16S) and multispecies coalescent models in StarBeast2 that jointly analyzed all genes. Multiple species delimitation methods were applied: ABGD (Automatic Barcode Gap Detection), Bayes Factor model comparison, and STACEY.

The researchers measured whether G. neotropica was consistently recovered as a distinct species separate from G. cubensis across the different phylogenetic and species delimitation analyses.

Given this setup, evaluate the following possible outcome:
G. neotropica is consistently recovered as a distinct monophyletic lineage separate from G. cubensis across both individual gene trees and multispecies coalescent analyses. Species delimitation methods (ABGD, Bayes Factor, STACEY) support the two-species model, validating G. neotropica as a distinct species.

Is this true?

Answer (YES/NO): NO